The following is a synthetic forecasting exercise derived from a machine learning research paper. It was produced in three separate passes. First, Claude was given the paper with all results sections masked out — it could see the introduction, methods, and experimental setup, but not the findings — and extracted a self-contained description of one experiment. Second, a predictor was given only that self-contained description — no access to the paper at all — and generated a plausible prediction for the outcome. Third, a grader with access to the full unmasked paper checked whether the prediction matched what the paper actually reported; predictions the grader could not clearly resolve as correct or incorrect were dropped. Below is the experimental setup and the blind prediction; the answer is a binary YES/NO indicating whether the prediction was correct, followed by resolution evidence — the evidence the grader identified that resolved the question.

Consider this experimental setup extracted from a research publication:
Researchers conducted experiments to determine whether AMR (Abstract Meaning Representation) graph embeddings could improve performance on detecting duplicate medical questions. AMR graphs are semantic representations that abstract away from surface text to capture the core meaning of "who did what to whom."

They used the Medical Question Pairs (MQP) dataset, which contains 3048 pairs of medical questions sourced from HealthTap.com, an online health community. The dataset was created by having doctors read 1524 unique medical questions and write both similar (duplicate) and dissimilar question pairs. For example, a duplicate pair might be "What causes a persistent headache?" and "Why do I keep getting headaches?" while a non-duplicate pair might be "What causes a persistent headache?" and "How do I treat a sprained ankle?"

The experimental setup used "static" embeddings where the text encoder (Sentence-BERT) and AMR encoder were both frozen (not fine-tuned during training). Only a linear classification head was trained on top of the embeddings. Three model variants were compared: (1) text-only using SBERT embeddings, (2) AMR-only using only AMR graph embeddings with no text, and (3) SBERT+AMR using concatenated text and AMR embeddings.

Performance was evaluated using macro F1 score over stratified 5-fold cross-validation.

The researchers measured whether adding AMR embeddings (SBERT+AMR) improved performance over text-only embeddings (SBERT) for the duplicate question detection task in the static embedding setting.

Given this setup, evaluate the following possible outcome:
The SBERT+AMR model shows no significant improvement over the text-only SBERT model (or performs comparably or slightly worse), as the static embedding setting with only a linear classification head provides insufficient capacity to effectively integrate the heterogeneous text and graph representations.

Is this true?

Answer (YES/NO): YES